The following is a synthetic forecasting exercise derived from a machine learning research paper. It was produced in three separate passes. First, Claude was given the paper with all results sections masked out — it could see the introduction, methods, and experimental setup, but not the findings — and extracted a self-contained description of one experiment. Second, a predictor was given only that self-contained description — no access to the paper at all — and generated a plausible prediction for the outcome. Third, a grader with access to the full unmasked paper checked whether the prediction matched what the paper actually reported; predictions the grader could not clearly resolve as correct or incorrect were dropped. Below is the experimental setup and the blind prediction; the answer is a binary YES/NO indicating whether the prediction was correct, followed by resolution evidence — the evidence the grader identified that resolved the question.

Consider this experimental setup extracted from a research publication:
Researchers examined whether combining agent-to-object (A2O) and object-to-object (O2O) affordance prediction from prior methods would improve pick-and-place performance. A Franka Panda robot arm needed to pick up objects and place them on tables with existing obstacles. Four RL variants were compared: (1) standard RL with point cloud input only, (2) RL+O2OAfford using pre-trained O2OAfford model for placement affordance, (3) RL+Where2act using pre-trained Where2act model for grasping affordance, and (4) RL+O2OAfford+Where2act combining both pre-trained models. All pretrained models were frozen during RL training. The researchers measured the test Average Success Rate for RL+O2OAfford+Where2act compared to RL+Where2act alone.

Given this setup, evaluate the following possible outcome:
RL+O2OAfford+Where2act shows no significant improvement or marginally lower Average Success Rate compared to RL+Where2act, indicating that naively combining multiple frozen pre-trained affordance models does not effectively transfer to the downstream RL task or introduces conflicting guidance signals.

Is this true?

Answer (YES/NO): NO